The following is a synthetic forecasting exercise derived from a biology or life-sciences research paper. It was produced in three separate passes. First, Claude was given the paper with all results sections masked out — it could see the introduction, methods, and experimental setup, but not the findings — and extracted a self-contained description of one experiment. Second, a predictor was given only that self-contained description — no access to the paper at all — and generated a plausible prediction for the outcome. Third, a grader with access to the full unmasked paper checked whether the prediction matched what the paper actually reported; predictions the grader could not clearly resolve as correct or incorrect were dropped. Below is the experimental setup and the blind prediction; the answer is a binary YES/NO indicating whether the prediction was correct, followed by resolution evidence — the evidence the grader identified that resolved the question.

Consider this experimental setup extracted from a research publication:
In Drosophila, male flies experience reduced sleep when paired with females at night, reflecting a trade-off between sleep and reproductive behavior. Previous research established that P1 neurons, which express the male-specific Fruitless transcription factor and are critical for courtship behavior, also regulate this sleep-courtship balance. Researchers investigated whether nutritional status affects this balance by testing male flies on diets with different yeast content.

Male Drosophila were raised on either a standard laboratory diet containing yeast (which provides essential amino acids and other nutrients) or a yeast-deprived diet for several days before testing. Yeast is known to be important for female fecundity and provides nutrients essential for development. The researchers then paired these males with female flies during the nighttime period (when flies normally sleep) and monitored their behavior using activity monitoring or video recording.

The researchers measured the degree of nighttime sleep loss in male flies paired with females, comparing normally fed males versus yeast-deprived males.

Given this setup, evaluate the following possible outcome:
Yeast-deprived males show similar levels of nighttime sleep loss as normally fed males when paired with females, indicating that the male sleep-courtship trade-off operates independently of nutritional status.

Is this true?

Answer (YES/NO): NO